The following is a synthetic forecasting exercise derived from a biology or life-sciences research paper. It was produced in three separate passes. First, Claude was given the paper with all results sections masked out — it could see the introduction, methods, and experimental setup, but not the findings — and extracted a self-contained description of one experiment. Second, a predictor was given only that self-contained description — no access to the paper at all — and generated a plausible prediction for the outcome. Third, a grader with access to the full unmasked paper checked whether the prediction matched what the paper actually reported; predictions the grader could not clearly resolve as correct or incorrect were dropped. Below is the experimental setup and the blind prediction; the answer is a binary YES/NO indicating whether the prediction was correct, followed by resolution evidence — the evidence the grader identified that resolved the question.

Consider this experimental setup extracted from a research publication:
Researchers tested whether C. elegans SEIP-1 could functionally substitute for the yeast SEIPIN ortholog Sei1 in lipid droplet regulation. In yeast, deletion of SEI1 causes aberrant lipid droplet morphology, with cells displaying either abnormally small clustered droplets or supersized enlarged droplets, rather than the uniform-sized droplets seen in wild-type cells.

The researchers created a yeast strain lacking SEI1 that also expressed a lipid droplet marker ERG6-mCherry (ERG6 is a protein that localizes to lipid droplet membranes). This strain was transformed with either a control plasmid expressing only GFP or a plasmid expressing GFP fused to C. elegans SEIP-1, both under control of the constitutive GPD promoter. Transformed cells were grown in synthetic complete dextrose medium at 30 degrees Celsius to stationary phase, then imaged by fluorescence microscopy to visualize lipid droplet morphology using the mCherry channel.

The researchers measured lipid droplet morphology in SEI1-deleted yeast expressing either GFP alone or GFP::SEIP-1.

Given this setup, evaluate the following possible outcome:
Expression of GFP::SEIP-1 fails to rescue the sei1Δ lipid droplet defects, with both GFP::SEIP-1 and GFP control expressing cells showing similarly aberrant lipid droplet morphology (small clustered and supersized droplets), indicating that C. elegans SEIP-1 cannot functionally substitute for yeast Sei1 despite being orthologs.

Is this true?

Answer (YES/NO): NO